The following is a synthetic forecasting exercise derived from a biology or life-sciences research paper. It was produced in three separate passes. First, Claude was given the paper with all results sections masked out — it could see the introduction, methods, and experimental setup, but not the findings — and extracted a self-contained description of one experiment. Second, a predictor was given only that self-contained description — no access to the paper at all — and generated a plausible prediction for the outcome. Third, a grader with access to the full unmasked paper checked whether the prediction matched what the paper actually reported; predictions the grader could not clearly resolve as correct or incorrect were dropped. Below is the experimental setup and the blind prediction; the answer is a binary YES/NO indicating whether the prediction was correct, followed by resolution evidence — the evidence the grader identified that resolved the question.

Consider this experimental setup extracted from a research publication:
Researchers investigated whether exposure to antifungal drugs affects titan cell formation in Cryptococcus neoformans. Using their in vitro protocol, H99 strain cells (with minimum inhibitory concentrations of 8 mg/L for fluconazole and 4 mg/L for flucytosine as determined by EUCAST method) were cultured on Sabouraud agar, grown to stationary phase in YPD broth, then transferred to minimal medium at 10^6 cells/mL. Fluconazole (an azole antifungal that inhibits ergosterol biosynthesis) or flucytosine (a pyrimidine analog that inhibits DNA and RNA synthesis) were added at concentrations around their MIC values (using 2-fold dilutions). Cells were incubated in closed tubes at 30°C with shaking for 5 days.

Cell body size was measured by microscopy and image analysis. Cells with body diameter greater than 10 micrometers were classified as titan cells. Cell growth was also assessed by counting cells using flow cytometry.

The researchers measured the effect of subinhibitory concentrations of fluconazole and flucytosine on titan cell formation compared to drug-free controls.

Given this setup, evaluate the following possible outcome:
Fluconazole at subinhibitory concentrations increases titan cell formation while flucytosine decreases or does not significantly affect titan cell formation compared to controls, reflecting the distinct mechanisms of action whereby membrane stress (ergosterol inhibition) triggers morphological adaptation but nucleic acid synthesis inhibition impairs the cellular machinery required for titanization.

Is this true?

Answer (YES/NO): NO